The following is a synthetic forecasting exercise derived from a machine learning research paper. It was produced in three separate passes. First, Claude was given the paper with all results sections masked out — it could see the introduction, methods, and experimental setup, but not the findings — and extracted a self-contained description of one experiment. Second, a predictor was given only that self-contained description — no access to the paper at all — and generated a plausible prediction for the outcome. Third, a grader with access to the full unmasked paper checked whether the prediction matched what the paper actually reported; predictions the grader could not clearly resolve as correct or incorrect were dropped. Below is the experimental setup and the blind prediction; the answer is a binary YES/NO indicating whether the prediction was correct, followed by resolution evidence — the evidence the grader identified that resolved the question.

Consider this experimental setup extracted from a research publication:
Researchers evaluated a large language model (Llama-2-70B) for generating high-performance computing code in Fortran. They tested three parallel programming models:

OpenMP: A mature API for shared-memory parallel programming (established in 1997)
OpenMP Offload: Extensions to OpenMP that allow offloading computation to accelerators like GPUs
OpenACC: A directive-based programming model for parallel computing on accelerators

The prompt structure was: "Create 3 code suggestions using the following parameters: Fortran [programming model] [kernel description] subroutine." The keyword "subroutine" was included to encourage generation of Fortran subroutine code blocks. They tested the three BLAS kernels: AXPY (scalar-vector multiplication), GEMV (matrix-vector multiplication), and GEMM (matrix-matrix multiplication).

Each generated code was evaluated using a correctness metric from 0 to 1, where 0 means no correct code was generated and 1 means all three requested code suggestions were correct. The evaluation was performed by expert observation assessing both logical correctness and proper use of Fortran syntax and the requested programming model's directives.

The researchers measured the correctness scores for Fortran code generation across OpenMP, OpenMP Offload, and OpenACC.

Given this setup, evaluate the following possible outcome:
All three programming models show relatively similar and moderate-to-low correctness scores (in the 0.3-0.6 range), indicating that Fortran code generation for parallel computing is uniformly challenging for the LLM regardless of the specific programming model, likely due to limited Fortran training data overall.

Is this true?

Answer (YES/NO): NO